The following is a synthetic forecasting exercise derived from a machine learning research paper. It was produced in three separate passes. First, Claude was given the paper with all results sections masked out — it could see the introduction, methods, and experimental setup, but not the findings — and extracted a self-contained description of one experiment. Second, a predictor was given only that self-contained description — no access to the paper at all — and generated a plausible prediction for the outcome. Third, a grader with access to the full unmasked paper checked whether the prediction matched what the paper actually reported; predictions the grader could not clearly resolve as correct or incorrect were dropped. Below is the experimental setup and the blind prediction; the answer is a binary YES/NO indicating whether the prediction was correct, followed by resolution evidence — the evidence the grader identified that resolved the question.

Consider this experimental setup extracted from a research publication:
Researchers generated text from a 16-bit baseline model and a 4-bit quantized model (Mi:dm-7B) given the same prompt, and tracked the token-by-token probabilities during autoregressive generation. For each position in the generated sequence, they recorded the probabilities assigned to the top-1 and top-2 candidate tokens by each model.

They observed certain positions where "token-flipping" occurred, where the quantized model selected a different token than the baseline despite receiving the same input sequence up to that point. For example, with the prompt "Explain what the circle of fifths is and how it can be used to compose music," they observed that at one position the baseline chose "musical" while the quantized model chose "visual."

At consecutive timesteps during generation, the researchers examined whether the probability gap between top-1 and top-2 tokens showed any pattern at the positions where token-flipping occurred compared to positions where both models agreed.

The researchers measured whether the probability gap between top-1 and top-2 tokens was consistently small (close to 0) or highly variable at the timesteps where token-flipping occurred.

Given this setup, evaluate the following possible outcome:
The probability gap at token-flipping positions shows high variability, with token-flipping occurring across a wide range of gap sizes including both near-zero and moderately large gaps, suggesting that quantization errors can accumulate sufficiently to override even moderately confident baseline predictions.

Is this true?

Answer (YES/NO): NO